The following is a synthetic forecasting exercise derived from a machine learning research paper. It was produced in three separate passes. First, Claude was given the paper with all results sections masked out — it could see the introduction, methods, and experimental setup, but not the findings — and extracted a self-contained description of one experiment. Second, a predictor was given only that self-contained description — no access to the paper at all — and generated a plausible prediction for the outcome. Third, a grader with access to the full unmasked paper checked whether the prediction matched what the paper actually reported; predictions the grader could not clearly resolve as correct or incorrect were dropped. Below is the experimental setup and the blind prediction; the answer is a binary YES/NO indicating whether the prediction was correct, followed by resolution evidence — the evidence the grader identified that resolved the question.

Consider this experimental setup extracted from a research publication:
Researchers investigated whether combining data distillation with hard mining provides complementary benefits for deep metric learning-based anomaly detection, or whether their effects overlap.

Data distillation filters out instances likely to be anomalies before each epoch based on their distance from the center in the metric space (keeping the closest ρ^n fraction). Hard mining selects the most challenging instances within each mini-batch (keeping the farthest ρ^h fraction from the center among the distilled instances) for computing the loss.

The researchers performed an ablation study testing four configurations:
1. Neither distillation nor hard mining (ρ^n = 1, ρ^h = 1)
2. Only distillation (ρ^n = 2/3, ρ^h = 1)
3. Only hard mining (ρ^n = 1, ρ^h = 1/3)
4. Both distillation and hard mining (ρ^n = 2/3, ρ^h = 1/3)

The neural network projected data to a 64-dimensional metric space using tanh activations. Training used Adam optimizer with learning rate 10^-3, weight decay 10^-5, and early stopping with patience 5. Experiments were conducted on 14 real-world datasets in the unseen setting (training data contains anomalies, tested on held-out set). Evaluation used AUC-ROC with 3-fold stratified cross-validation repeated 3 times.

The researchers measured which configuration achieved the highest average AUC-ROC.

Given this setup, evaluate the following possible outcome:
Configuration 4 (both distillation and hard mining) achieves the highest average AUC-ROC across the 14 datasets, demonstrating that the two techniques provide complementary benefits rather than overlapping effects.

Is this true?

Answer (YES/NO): YES